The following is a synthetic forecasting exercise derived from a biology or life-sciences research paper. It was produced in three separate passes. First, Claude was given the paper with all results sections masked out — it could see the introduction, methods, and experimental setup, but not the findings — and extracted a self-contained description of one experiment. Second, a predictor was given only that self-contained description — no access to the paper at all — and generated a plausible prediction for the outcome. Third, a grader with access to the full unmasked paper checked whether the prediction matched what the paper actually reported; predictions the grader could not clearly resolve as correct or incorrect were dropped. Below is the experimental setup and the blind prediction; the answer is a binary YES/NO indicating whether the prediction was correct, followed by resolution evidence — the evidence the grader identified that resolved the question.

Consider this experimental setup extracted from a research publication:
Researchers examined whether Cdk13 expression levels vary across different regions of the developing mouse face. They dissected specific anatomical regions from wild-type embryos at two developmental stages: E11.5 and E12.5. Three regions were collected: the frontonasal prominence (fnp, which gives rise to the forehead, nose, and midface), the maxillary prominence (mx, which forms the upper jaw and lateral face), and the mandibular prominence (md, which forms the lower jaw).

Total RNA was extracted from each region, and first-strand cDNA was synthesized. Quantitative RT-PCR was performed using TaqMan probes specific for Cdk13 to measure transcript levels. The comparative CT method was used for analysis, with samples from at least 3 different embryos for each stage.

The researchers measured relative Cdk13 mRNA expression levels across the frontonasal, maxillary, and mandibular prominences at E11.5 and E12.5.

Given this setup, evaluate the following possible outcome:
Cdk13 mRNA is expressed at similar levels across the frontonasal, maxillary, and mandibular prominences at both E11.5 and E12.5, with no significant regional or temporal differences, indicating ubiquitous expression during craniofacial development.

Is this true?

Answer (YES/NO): NO